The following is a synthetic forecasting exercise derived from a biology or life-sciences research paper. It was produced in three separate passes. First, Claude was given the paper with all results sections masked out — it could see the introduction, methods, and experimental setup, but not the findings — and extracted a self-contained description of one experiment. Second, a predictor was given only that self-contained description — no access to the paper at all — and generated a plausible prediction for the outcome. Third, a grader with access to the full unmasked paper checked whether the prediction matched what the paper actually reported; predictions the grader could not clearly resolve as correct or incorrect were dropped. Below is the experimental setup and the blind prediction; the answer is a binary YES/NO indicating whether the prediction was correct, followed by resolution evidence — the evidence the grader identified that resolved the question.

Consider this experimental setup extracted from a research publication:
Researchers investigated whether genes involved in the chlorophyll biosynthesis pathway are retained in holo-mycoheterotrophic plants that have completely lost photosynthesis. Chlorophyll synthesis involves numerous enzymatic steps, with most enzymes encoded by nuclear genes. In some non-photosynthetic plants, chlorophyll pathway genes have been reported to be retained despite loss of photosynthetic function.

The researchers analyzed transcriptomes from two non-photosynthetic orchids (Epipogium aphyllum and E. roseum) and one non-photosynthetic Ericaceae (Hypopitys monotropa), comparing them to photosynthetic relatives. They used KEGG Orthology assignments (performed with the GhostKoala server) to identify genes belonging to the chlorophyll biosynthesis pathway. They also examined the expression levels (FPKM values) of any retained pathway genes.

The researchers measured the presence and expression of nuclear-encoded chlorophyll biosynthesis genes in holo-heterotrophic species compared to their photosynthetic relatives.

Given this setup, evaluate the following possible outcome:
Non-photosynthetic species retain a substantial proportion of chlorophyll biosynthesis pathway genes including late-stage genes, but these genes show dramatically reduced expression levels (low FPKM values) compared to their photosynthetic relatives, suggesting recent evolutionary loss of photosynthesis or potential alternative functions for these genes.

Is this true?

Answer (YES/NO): NO